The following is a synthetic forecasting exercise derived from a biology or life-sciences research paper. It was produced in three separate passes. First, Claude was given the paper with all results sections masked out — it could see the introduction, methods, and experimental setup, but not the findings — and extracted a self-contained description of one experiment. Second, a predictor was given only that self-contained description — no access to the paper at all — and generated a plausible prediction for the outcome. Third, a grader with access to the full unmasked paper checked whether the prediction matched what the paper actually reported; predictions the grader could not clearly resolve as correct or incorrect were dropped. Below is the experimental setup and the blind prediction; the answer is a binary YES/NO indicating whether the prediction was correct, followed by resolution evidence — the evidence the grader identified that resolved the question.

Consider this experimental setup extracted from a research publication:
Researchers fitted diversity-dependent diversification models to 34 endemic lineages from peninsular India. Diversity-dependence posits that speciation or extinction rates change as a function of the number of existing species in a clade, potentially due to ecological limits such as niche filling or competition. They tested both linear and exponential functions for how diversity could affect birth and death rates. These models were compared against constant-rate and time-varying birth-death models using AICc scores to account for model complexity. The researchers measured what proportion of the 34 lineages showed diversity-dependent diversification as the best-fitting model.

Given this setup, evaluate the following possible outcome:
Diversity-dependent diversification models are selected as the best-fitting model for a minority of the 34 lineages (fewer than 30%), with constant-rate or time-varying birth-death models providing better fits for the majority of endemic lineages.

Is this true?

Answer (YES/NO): YES